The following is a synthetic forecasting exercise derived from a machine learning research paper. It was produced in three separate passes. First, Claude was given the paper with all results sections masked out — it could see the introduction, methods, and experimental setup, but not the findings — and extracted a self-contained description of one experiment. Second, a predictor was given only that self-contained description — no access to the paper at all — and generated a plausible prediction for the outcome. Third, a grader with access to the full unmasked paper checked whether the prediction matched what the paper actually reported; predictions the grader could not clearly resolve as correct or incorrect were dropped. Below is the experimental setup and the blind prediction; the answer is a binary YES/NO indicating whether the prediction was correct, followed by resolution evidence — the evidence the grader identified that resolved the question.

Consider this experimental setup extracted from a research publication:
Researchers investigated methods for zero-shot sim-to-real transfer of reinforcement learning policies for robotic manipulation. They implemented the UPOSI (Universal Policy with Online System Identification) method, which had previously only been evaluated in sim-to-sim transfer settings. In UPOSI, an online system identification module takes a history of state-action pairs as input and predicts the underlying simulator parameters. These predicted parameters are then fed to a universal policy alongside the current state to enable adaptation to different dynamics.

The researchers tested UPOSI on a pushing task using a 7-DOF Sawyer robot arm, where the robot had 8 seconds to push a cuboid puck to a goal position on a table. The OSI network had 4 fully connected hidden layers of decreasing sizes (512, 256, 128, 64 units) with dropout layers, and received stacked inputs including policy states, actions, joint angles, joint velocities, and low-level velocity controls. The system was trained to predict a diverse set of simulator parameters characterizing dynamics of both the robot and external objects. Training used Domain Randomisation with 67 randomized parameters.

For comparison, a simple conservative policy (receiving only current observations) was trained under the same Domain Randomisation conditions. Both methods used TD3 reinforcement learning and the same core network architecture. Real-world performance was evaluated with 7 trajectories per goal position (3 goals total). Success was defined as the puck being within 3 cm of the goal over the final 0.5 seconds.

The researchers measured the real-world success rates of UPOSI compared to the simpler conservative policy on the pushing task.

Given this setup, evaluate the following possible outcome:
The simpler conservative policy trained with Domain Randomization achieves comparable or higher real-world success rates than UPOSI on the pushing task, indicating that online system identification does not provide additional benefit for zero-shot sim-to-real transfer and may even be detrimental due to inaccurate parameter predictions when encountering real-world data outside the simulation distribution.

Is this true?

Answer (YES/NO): YES